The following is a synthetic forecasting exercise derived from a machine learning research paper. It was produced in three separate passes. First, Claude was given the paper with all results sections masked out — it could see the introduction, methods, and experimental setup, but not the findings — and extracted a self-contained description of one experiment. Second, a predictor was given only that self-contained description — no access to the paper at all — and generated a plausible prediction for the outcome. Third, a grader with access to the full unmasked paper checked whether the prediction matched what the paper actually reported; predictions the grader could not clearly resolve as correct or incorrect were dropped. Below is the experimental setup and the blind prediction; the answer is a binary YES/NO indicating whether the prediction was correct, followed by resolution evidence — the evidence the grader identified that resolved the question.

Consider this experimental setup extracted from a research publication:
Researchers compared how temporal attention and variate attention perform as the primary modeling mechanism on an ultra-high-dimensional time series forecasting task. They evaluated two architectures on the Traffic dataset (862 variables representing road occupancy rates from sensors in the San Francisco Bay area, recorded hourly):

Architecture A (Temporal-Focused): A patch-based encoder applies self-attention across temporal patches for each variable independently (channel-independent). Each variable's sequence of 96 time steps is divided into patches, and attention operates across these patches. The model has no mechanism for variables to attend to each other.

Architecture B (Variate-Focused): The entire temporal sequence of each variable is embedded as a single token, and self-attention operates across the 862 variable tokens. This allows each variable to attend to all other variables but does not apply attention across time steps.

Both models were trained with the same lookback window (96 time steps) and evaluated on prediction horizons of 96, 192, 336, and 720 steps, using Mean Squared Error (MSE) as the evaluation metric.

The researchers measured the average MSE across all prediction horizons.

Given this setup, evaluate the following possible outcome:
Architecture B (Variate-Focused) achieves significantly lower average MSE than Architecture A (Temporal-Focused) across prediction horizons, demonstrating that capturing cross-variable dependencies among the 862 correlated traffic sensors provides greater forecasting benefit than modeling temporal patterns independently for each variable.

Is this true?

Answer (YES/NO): YES